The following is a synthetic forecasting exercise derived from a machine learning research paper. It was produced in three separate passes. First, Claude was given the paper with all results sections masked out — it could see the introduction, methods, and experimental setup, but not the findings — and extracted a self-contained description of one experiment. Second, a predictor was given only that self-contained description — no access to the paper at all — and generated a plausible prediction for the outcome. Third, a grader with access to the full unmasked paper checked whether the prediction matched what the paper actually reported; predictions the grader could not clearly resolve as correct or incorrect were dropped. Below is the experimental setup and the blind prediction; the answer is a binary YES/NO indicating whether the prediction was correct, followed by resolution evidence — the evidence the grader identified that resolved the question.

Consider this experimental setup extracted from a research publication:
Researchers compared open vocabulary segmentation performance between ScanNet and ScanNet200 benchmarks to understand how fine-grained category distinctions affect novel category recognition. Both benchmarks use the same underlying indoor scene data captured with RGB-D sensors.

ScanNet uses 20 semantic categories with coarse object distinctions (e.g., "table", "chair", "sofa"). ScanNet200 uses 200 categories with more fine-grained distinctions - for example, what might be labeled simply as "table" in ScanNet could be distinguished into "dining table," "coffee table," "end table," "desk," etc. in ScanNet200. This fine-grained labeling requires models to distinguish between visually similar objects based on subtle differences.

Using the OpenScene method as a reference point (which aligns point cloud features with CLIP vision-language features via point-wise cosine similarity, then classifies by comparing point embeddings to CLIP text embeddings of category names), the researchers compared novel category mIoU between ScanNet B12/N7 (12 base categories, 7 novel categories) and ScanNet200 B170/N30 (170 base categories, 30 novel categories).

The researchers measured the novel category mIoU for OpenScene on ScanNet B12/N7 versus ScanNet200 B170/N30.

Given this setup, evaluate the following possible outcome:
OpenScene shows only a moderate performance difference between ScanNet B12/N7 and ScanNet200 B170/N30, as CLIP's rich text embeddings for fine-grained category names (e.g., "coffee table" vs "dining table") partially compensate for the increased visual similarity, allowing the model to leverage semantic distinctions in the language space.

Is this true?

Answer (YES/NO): NO